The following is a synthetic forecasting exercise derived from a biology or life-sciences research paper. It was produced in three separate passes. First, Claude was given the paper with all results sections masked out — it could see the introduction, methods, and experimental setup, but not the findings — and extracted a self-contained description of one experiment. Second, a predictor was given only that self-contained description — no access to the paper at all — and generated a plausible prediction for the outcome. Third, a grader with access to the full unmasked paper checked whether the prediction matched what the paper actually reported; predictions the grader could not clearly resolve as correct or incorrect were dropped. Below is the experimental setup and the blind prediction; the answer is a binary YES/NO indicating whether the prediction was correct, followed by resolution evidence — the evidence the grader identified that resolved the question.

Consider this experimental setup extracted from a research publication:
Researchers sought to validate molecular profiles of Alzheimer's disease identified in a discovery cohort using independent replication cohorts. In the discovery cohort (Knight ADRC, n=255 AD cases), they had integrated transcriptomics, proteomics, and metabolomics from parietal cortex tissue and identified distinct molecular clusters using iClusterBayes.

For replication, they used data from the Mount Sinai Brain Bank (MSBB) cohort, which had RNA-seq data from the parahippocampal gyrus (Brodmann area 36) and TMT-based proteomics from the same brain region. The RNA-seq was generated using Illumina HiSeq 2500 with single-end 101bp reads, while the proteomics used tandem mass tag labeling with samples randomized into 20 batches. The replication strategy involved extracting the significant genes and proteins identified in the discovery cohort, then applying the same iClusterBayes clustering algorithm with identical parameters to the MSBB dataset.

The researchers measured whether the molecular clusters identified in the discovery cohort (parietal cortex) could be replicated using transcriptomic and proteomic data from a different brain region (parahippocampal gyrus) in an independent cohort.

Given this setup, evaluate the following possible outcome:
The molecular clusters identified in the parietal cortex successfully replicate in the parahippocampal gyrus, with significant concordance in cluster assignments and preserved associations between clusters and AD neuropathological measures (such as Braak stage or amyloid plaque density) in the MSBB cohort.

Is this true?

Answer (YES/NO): NO